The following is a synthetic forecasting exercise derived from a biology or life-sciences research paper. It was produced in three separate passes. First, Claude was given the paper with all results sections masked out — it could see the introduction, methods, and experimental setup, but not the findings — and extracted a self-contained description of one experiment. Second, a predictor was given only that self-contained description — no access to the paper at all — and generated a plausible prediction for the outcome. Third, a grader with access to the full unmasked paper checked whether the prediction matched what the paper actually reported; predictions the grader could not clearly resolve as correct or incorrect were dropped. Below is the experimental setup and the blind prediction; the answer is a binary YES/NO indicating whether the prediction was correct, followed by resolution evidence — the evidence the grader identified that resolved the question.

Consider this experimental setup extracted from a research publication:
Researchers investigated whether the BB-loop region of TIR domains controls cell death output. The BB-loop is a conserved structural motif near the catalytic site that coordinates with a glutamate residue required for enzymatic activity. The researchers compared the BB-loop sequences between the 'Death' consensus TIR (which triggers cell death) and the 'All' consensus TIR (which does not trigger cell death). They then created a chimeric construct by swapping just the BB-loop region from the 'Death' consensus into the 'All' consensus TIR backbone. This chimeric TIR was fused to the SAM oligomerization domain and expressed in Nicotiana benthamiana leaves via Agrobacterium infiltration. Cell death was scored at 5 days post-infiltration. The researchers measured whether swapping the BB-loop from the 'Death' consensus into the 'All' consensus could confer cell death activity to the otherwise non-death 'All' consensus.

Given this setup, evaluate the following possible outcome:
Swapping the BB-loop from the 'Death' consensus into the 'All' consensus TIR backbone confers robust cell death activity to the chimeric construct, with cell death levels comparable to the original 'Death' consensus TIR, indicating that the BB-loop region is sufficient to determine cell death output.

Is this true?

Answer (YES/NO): NO